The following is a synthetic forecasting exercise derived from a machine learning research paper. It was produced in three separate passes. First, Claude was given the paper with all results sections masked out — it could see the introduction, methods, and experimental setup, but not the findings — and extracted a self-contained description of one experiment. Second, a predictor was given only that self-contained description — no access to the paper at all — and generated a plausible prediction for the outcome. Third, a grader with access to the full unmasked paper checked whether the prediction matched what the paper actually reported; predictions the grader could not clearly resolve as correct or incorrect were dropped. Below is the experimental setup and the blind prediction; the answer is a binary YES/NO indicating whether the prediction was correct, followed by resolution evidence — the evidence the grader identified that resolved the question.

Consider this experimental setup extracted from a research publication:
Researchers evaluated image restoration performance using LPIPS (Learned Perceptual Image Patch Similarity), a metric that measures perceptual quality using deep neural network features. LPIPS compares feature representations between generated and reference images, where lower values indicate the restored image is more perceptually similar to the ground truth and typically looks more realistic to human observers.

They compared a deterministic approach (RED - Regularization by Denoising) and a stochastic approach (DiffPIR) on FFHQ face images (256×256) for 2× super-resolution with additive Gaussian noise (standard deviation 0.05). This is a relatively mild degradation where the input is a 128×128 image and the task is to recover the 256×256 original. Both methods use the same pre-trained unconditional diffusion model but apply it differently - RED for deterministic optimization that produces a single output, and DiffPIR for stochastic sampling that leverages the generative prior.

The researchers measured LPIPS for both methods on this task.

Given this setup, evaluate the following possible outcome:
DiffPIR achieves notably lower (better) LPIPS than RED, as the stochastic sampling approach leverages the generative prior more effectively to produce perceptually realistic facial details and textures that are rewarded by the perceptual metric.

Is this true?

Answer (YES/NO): YES